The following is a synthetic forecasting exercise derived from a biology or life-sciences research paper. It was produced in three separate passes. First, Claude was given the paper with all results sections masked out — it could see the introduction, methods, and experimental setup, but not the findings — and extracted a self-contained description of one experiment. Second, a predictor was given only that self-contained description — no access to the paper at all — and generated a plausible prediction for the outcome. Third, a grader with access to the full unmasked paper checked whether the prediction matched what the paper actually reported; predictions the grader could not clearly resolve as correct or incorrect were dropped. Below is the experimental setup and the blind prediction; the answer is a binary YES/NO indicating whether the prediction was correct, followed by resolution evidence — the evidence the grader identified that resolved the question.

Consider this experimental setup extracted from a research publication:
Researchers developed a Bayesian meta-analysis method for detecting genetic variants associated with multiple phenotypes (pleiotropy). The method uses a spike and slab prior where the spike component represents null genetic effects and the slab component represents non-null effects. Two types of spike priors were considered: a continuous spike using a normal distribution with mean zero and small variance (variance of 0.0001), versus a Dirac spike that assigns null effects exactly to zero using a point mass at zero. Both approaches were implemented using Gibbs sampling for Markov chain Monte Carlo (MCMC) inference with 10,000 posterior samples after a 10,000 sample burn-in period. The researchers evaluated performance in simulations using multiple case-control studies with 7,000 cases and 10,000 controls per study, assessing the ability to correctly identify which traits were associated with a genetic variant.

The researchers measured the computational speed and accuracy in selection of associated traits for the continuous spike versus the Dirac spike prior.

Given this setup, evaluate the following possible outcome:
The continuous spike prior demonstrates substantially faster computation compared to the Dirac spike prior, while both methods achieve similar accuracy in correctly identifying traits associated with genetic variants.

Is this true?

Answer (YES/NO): NO